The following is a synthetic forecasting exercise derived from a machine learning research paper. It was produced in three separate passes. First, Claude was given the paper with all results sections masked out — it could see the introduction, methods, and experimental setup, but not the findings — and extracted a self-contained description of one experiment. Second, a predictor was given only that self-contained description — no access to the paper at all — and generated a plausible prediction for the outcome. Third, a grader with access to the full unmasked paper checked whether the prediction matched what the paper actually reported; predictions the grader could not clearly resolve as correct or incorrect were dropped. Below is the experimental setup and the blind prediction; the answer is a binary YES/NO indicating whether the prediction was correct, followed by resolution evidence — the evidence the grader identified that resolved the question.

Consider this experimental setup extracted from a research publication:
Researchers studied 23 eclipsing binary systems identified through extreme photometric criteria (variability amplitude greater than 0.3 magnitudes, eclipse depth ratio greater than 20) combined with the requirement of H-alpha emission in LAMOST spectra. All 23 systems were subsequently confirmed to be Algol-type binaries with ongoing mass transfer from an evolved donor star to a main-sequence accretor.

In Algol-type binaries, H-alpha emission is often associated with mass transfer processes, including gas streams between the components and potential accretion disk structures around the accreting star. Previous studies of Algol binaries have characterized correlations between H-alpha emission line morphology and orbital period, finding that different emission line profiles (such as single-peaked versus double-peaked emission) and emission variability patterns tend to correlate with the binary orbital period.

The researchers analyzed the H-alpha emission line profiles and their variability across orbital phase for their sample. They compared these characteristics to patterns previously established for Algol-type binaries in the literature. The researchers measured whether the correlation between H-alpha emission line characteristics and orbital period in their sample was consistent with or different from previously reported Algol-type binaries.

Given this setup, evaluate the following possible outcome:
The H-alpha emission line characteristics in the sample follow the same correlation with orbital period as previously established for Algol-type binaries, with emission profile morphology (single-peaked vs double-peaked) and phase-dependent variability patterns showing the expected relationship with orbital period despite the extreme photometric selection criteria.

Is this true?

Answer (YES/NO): YES